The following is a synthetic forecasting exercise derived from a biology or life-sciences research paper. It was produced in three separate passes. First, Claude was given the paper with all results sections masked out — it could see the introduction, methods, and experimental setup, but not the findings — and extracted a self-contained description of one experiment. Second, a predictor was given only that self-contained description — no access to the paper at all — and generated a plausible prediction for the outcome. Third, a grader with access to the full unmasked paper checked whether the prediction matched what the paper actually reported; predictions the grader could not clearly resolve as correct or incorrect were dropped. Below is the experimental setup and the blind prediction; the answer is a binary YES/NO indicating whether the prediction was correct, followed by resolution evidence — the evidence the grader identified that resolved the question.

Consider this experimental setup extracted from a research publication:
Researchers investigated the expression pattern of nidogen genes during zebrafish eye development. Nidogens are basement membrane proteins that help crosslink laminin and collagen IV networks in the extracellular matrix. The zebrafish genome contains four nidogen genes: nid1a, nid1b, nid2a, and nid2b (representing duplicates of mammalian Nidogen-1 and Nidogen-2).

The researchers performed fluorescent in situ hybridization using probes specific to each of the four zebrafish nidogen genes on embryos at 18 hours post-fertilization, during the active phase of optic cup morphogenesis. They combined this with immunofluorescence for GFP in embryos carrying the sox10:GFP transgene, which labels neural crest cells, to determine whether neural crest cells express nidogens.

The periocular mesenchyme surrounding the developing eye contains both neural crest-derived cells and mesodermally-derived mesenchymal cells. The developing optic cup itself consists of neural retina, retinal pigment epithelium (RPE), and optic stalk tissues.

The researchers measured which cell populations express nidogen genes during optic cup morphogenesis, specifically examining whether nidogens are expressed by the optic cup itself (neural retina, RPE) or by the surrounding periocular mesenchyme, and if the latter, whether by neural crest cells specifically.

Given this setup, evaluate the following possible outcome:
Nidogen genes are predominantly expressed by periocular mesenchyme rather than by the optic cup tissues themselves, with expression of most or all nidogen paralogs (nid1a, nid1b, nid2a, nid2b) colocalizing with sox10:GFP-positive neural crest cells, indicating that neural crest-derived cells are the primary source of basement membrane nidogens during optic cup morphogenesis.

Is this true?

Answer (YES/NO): NO